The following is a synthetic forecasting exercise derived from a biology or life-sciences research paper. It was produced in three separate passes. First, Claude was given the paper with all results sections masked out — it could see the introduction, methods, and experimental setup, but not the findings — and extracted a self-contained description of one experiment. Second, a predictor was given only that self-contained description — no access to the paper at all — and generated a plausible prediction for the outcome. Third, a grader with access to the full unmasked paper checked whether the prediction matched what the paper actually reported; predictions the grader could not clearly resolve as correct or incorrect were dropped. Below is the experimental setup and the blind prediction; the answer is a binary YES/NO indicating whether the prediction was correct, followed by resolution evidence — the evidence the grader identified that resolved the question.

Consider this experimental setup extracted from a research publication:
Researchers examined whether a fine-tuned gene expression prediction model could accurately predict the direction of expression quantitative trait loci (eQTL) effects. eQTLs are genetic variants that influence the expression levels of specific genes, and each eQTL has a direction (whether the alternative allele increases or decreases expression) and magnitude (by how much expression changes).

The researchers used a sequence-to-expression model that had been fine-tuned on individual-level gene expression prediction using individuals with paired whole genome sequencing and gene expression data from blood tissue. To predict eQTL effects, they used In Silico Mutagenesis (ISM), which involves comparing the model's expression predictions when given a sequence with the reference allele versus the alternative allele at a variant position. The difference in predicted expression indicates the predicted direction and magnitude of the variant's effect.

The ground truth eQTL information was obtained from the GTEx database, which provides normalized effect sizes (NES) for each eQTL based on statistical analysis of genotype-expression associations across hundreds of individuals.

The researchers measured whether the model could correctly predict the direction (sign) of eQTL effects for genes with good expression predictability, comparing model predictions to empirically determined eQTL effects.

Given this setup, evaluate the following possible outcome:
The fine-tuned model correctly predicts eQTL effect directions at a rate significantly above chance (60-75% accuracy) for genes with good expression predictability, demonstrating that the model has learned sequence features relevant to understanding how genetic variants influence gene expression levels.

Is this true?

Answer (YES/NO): YES